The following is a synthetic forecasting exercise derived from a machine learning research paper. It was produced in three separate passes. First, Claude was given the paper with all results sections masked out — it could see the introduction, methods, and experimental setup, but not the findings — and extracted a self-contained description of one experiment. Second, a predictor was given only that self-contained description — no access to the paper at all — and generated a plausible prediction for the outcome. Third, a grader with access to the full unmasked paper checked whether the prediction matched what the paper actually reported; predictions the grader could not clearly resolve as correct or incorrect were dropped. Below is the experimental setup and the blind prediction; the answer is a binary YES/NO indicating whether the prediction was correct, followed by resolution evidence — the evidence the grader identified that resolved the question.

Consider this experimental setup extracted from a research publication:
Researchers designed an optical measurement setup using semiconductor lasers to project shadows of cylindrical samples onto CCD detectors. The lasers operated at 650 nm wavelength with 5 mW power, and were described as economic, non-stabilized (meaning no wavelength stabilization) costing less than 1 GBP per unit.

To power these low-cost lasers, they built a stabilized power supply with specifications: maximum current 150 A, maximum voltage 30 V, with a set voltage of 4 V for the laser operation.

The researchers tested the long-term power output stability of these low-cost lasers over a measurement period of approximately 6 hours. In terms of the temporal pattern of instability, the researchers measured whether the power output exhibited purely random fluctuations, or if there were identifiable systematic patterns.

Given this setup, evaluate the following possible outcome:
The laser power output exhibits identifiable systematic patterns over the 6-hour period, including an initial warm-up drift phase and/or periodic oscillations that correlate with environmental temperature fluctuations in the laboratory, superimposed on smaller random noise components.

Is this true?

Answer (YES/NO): NO